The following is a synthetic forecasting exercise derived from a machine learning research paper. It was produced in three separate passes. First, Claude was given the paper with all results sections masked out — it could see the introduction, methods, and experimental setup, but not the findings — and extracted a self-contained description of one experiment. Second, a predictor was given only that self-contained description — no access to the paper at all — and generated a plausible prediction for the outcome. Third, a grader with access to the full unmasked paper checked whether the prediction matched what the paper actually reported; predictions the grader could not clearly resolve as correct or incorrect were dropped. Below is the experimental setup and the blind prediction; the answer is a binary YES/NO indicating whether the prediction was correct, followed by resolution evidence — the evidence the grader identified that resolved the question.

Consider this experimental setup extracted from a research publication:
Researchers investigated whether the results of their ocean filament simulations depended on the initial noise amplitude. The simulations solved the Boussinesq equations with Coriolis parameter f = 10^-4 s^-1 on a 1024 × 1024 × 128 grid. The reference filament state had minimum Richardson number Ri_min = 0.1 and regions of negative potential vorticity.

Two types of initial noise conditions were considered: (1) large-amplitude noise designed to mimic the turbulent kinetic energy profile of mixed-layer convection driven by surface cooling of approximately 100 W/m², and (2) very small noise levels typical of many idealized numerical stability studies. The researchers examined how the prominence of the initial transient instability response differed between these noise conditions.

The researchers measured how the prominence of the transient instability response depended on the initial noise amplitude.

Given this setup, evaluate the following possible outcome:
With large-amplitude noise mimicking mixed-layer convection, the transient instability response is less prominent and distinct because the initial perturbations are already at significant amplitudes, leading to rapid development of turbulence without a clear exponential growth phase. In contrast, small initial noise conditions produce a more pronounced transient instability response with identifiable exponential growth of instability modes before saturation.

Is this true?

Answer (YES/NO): NO